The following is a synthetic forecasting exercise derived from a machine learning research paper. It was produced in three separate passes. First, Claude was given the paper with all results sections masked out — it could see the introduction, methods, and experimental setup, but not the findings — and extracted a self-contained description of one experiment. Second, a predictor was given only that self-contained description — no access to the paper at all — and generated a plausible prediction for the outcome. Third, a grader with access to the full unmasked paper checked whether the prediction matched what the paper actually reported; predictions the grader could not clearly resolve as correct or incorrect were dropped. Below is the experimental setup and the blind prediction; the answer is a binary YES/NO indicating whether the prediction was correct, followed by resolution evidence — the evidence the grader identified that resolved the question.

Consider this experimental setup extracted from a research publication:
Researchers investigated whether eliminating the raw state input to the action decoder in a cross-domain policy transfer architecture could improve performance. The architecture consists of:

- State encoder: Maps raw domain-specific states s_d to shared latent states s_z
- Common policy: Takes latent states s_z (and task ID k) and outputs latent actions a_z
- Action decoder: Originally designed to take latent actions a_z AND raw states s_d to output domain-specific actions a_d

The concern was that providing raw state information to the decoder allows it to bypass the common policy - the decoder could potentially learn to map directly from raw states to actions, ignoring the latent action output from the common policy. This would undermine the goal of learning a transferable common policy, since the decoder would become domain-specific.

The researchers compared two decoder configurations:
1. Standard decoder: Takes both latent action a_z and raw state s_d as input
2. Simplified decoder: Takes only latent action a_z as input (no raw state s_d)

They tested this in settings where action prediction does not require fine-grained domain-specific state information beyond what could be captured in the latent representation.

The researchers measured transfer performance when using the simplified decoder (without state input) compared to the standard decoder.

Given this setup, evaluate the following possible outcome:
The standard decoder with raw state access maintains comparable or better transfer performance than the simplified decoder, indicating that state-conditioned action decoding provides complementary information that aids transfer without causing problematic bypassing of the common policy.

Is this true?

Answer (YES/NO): NO